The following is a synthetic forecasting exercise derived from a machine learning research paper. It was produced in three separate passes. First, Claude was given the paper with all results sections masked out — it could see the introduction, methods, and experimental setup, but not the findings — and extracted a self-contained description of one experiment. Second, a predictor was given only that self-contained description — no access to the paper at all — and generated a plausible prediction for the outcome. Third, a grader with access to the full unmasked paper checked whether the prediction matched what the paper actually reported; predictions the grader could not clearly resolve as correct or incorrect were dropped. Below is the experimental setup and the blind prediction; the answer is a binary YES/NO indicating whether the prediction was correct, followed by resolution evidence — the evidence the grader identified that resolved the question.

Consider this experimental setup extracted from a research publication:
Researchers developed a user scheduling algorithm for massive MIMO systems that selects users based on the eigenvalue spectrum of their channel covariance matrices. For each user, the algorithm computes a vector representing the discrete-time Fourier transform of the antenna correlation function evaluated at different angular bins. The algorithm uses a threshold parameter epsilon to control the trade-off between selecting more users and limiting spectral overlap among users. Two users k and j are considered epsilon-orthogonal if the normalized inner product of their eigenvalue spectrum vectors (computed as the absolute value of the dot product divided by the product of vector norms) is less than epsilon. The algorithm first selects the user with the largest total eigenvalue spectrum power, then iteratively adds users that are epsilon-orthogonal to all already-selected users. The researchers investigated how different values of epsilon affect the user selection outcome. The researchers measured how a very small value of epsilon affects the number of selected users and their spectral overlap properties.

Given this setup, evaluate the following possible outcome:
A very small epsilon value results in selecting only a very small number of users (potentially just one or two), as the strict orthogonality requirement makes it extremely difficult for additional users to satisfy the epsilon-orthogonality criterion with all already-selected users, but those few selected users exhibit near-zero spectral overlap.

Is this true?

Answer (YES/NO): YES